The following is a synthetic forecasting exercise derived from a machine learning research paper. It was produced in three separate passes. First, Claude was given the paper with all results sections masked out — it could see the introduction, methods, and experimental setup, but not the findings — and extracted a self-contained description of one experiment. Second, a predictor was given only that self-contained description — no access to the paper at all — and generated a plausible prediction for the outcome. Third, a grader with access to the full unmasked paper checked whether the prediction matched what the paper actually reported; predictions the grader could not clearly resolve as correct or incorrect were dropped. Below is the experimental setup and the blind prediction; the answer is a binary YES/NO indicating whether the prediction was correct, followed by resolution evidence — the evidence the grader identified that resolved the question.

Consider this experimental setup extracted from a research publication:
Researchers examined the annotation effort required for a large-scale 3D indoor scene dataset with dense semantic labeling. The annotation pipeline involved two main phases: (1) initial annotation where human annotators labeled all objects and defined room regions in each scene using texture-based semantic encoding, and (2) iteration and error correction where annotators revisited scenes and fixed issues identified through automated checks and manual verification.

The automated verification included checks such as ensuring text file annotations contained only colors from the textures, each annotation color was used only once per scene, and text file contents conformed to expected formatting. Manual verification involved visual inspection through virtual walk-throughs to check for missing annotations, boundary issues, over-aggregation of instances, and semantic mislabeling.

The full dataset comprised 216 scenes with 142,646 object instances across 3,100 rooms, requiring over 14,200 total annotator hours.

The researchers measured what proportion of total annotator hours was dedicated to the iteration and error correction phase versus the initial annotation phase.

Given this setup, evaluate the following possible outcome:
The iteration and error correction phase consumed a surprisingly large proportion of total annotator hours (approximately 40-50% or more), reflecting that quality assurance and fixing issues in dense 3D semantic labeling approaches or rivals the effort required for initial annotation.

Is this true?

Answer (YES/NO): NO